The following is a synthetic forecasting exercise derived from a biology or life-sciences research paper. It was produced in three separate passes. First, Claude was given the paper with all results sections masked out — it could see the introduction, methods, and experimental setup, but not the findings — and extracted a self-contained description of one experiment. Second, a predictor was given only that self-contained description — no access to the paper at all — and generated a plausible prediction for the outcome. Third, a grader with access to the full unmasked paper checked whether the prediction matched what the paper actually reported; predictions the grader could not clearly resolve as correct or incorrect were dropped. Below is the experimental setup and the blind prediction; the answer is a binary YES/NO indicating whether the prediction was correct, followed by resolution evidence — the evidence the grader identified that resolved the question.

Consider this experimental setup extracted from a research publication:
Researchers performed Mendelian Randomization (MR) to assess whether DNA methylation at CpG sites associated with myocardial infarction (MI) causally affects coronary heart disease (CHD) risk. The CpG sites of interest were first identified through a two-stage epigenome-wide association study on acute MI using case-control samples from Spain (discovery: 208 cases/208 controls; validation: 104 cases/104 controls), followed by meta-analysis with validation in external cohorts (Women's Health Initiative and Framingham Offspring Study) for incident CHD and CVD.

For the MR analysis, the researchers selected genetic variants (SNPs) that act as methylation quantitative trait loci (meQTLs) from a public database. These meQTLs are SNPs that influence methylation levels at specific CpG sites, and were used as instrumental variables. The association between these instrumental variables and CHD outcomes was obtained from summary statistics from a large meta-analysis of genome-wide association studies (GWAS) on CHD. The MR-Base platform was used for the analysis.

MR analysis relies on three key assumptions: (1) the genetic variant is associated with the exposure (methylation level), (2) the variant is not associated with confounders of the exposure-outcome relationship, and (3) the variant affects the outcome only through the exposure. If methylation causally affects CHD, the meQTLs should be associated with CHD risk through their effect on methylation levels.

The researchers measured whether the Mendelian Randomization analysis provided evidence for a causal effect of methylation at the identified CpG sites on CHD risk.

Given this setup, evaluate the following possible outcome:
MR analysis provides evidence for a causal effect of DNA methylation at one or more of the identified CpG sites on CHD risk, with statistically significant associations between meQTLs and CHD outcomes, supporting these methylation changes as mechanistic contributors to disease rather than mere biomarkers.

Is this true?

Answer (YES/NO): NO